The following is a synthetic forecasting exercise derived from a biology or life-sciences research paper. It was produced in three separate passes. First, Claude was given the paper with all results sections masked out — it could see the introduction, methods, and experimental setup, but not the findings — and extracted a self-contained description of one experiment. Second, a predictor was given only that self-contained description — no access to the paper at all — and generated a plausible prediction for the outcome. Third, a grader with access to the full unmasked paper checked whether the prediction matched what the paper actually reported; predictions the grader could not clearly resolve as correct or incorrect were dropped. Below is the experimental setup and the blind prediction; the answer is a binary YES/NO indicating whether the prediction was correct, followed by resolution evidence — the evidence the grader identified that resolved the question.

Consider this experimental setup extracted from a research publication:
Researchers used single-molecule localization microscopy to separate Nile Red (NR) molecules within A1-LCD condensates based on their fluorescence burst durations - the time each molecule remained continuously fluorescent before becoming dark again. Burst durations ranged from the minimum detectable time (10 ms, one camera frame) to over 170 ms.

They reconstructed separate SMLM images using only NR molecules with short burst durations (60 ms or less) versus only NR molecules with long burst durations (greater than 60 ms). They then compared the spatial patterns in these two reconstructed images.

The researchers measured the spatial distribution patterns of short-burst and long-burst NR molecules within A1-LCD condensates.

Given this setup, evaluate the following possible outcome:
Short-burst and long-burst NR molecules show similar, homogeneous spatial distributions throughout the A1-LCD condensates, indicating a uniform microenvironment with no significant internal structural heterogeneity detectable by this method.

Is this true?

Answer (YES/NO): NO